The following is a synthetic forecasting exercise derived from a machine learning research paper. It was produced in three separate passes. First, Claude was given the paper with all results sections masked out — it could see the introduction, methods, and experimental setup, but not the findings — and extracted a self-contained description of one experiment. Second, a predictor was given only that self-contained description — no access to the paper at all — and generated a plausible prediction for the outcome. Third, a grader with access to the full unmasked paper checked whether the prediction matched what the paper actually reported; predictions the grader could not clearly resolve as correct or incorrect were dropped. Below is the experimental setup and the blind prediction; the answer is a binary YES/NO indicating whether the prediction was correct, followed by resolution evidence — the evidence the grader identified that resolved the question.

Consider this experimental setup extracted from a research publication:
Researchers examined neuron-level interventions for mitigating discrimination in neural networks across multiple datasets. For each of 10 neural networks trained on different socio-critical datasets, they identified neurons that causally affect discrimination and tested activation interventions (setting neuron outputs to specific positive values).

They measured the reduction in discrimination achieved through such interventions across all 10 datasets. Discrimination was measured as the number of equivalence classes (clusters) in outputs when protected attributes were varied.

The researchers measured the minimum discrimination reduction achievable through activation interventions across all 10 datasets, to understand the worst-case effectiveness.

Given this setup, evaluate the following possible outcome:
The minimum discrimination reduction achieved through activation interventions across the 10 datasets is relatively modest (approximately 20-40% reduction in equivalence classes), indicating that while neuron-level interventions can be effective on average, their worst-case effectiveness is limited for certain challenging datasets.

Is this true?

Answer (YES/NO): NO